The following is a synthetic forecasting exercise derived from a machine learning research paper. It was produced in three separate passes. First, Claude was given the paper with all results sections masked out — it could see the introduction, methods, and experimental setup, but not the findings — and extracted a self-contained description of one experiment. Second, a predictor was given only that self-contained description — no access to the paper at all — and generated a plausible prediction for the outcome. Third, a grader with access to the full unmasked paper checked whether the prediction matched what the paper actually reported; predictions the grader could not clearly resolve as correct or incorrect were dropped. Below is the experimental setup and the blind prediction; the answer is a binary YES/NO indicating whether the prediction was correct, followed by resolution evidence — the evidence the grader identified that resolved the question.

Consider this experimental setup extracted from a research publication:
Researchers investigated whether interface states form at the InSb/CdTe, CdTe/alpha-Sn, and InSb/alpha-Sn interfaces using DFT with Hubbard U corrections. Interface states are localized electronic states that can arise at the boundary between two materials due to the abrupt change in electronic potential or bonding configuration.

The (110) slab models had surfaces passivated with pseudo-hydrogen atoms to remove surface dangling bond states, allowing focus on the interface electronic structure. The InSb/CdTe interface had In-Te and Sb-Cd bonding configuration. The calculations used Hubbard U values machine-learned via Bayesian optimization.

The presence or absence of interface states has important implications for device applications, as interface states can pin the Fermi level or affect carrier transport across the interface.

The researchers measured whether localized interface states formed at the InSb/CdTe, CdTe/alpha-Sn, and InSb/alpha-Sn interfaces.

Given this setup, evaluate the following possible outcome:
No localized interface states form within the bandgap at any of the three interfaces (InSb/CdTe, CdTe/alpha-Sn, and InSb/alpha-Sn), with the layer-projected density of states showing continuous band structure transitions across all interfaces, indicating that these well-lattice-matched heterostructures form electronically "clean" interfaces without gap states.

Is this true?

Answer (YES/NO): YES